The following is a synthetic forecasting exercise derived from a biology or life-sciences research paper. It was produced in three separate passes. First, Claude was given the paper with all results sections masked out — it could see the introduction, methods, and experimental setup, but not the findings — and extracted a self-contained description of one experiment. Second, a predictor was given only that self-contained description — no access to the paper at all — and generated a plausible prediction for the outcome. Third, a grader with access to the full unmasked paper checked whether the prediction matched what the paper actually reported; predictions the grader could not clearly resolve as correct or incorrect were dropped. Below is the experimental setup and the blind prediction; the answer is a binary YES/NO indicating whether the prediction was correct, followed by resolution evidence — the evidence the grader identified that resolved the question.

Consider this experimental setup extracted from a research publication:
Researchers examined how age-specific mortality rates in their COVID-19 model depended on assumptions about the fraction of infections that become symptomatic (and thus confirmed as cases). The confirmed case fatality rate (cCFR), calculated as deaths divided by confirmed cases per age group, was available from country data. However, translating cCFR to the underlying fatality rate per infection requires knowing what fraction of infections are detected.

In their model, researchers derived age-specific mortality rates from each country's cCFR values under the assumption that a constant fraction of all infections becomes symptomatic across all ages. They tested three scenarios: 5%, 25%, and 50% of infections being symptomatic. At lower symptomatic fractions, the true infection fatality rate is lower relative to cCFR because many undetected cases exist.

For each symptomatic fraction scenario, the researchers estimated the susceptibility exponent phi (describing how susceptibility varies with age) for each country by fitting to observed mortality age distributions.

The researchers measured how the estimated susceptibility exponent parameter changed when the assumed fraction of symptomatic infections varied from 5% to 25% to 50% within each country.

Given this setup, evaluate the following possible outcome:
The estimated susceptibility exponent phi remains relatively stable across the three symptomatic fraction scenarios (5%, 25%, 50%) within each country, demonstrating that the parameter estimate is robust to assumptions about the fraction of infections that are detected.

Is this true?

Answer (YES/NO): NO